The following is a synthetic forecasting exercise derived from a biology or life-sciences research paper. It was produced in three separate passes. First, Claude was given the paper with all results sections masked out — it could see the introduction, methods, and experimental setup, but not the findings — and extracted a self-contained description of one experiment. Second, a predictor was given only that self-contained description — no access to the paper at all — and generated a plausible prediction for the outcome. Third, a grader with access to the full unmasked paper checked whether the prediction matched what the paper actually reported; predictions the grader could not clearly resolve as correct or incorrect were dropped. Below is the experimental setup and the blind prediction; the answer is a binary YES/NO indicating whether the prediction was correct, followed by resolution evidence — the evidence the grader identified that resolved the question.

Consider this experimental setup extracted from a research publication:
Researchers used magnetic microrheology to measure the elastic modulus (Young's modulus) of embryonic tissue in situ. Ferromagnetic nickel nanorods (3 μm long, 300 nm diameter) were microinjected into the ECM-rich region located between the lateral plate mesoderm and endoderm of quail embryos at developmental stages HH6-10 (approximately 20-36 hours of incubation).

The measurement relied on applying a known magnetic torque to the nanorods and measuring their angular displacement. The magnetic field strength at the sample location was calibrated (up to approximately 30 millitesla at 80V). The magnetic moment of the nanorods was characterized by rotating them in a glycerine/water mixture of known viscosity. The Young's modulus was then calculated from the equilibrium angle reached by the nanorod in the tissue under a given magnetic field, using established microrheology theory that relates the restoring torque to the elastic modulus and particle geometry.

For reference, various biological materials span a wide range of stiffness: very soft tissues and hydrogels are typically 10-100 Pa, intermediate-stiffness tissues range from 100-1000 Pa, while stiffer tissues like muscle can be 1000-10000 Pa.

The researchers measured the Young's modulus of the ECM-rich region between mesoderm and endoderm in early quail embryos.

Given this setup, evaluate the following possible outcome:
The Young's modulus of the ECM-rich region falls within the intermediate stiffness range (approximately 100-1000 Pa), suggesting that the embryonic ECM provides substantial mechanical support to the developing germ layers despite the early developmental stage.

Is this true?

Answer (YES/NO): YES